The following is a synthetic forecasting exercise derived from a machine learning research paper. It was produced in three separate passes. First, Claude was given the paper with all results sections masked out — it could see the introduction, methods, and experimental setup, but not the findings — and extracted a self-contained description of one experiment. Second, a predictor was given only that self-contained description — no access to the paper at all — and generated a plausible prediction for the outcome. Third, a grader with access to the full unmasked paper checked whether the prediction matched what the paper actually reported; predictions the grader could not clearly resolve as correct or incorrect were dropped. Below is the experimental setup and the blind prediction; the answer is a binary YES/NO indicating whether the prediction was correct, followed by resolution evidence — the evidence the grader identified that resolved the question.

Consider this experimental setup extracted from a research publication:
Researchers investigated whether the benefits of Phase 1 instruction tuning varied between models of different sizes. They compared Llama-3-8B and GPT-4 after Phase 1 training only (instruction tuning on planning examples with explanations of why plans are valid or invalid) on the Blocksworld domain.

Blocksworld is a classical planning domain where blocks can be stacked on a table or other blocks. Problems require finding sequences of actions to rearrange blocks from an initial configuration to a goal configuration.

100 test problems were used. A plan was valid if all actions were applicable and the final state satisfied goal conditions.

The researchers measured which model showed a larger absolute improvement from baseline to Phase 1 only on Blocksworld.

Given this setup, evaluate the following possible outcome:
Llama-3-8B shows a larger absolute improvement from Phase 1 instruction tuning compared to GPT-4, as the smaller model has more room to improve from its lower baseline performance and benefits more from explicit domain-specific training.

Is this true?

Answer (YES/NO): YES